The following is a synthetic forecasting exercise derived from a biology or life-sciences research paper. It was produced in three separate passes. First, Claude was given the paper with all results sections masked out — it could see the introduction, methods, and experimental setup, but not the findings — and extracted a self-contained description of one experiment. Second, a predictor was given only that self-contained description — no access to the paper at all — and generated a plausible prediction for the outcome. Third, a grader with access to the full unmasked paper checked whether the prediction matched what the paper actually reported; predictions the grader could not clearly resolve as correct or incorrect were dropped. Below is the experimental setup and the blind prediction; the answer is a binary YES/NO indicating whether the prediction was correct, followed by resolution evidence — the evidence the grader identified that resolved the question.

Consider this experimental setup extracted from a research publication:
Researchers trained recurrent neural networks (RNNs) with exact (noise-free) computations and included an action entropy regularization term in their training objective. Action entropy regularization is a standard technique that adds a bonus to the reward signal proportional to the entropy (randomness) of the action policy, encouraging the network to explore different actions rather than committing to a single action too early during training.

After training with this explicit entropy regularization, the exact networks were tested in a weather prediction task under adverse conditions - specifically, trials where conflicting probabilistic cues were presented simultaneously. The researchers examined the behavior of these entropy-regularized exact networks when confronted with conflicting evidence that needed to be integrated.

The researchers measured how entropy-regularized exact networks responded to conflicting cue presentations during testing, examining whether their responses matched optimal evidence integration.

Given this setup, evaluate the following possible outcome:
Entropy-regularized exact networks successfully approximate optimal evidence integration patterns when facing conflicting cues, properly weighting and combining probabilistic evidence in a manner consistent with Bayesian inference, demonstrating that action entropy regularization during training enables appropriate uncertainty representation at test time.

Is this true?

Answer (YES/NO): NO